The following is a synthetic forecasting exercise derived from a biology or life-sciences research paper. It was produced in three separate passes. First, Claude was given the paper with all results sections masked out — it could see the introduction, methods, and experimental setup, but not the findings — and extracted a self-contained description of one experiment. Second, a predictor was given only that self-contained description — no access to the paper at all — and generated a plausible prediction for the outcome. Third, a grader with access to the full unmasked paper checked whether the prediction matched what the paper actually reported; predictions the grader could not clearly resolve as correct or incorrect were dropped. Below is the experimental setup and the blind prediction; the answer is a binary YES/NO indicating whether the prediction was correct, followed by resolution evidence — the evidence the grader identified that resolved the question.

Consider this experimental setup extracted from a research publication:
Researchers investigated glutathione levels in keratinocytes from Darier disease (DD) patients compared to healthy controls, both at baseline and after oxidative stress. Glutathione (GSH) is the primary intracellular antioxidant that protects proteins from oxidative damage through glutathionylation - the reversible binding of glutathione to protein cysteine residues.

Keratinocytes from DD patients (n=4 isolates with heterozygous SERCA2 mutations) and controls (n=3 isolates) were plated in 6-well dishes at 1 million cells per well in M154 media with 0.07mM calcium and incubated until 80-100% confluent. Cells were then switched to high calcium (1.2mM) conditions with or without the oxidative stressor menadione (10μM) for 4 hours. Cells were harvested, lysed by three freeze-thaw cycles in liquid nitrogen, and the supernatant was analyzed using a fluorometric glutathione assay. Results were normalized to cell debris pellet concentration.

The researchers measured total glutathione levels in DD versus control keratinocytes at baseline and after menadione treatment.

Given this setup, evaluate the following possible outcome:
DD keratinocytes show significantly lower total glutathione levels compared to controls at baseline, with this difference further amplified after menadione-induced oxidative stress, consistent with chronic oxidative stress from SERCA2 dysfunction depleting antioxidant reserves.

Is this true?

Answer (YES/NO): NO